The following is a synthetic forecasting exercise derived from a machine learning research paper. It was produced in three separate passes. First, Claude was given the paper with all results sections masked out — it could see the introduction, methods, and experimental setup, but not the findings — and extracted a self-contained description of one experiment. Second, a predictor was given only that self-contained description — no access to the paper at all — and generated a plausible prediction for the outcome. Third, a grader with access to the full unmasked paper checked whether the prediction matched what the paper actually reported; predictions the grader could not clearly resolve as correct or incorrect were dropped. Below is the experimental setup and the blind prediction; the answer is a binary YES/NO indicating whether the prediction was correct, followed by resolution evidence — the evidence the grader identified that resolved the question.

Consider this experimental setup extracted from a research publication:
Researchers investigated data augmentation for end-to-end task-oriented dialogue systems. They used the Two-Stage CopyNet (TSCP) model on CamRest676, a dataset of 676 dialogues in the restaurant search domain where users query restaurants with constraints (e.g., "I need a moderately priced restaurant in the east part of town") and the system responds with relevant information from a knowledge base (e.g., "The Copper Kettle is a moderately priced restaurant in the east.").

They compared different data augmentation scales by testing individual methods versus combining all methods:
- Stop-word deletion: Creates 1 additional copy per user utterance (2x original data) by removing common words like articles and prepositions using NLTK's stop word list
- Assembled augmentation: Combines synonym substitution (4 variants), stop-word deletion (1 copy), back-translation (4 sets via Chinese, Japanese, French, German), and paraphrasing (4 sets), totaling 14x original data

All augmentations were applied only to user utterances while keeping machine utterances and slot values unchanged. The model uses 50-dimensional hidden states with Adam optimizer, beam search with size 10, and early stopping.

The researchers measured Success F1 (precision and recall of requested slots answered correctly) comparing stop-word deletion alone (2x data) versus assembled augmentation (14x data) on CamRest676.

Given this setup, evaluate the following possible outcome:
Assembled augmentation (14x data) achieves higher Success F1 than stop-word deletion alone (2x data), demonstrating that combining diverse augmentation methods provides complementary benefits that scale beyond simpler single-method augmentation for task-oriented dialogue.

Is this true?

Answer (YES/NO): YES